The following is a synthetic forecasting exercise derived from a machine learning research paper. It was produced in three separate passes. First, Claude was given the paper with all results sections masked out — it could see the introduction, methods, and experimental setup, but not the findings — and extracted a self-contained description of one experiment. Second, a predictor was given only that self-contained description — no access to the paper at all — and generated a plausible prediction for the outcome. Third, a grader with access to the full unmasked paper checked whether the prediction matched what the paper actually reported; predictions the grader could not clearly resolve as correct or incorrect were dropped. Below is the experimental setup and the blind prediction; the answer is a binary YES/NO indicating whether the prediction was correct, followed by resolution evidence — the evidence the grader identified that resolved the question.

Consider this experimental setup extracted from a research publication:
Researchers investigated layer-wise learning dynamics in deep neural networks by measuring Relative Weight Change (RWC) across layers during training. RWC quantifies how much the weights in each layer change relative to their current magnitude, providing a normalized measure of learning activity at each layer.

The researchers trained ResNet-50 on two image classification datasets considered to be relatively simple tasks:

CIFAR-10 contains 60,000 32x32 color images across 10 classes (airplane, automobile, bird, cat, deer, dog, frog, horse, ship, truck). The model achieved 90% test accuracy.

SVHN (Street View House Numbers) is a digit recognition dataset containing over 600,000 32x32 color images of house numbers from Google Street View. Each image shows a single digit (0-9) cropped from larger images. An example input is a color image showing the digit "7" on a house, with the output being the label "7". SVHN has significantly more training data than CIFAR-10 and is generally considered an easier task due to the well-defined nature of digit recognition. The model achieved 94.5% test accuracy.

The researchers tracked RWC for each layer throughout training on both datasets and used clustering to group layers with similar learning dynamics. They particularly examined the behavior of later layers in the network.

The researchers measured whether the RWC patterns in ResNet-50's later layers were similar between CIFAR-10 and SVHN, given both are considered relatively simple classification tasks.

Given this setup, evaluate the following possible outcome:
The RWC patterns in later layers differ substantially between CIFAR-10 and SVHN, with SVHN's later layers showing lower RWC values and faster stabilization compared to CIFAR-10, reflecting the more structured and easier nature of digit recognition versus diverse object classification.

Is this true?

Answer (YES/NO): NO